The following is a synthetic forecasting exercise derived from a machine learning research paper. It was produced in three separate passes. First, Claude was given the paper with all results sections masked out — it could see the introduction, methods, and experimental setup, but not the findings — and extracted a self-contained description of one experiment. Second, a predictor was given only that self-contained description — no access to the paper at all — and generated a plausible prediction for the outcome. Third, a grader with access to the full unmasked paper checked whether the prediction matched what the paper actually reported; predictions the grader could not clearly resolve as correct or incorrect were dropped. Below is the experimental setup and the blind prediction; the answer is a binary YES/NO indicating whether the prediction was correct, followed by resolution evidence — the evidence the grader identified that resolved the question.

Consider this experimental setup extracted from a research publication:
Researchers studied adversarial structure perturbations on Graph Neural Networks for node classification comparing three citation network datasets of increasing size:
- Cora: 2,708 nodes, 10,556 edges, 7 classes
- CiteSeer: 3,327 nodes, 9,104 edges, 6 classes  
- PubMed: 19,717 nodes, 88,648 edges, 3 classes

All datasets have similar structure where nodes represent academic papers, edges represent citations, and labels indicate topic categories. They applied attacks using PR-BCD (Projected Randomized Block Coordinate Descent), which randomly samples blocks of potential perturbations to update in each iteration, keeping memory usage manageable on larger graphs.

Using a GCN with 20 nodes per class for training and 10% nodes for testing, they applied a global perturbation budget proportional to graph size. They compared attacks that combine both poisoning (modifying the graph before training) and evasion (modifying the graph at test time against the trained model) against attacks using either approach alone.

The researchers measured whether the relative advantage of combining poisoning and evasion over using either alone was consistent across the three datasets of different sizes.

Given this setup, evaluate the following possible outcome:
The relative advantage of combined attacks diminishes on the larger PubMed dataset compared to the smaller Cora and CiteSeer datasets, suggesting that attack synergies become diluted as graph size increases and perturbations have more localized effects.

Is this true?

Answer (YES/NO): NO